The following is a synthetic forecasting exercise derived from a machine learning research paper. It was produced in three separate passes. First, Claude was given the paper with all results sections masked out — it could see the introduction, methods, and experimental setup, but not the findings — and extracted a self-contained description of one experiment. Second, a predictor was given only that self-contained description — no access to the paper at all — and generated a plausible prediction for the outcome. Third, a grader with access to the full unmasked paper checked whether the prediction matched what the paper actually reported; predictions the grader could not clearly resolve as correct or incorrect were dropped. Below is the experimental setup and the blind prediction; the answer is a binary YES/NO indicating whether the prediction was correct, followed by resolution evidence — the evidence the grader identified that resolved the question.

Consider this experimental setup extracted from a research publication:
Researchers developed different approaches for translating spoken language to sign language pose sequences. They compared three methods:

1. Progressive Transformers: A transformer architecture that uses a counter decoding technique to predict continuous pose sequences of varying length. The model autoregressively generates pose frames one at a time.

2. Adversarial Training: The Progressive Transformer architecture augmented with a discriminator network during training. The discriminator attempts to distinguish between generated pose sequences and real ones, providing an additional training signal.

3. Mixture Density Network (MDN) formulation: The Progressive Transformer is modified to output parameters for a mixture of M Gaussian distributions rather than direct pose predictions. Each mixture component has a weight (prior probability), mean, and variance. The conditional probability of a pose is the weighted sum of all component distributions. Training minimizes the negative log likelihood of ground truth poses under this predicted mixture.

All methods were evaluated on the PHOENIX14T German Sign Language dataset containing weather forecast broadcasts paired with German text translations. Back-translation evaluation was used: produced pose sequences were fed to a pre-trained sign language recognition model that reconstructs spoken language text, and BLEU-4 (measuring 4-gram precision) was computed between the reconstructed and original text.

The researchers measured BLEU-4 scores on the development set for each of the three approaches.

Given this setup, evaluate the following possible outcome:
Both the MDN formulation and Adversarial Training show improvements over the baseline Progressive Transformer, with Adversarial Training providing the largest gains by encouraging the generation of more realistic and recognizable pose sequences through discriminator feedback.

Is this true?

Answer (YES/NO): NO